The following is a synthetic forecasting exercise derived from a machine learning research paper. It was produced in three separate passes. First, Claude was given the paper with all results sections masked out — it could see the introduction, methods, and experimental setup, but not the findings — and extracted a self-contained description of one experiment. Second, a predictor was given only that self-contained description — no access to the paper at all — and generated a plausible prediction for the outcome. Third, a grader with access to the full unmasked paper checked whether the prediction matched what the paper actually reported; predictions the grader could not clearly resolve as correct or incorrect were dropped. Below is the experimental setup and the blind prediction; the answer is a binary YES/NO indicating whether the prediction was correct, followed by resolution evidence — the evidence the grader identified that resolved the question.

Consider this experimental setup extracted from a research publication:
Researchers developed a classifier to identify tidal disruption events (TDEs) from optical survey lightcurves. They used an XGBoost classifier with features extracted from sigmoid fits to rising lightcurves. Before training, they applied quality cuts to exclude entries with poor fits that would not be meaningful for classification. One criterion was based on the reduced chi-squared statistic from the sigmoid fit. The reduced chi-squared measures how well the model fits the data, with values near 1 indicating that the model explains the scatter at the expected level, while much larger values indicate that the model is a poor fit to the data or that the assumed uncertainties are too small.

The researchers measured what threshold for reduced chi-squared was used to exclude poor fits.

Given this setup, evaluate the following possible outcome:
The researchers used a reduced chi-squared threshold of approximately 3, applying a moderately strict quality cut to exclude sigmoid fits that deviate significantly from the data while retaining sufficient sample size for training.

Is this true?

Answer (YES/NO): NO